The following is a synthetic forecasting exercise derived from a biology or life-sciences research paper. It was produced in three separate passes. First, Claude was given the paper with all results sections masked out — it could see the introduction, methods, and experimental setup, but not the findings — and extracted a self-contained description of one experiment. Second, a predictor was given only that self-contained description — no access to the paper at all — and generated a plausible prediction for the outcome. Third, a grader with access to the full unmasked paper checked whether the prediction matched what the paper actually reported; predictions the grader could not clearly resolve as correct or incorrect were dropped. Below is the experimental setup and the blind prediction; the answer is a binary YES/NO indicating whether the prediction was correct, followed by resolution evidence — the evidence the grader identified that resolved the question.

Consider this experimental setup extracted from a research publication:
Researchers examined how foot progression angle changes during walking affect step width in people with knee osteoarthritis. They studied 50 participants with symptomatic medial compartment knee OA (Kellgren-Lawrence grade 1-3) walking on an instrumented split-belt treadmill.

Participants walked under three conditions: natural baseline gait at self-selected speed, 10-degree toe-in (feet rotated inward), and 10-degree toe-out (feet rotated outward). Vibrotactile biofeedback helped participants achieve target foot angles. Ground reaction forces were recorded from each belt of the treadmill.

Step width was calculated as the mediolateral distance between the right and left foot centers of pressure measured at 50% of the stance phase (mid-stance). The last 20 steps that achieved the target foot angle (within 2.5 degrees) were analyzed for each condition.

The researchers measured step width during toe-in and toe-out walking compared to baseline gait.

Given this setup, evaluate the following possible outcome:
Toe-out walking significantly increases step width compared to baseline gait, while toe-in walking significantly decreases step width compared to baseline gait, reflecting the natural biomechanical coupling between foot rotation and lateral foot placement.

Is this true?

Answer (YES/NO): NO